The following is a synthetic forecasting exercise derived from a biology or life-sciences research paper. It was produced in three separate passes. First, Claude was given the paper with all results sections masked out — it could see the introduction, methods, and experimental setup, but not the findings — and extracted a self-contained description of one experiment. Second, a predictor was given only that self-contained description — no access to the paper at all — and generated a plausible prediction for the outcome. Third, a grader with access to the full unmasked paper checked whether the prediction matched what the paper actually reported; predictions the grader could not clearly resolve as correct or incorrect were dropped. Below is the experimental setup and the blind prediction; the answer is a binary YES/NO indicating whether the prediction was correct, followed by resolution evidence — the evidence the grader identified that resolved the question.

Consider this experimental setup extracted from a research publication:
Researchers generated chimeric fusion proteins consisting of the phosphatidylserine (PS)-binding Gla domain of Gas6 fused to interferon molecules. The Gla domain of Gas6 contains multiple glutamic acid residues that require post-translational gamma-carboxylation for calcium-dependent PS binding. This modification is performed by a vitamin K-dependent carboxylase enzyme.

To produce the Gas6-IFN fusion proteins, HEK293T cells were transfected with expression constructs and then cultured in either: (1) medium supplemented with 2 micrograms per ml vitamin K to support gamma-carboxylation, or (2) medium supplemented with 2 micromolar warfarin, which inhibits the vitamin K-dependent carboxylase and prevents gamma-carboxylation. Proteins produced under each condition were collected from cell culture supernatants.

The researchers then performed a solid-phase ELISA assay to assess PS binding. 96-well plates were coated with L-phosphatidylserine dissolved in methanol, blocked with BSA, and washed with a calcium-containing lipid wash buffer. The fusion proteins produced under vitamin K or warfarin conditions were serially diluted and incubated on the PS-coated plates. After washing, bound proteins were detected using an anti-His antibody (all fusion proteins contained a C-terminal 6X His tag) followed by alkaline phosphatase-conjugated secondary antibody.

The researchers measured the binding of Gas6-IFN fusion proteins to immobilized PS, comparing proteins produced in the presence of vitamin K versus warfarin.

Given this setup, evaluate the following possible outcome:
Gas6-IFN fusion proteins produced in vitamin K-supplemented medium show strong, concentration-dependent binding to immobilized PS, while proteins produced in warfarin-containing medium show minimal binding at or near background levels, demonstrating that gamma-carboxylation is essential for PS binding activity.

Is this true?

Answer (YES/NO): YES